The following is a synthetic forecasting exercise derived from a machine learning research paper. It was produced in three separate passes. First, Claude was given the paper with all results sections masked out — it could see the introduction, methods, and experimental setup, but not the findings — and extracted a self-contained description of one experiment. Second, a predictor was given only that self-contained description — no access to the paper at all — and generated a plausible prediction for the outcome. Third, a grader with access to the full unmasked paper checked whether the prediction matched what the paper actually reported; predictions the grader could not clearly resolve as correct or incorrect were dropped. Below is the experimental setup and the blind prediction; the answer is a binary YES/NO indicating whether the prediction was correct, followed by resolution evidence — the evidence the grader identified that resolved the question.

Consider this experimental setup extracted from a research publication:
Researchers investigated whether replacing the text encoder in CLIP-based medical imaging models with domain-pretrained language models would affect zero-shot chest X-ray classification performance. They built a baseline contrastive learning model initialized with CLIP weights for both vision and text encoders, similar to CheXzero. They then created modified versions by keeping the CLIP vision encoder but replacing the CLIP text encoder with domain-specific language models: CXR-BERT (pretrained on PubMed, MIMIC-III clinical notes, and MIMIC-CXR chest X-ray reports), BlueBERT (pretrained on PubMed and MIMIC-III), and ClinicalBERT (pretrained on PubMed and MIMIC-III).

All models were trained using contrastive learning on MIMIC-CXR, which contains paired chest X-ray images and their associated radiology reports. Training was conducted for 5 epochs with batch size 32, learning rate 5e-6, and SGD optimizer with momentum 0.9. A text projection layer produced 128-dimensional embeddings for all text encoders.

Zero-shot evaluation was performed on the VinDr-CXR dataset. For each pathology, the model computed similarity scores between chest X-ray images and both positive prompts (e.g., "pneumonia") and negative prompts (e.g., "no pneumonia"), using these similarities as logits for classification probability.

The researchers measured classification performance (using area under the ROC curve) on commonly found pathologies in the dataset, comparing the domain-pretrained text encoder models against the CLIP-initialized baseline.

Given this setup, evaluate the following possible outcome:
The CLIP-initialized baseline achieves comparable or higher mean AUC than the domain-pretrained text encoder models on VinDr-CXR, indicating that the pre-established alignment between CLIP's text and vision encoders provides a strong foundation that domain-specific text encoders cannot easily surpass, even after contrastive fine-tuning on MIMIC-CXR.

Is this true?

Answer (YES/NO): YES